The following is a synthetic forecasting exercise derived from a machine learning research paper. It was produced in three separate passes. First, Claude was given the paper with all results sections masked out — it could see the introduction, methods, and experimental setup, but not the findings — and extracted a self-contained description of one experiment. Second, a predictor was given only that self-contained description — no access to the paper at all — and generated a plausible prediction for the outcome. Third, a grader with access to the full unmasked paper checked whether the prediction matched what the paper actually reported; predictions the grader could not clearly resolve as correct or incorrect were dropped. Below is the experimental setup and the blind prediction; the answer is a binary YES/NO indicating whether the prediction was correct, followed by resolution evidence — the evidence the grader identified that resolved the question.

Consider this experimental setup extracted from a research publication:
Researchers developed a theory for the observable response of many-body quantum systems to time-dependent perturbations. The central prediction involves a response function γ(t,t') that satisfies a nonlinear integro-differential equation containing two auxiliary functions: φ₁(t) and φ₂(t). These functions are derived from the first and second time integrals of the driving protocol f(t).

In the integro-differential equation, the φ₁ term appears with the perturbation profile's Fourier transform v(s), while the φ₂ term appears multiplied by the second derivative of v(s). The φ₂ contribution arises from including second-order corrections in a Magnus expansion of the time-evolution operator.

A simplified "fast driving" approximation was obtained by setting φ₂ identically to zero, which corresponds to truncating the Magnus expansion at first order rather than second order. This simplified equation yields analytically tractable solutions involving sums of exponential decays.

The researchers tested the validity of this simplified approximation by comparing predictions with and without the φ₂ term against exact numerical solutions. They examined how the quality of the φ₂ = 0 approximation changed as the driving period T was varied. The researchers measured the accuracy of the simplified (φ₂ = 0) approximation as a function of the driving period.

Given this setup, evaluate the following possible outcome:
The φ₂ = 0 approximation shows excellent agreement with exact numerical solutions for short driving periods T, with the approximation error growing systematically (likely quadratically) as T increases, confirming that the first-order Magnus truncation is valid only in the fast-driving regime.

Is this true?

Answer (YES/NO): NO